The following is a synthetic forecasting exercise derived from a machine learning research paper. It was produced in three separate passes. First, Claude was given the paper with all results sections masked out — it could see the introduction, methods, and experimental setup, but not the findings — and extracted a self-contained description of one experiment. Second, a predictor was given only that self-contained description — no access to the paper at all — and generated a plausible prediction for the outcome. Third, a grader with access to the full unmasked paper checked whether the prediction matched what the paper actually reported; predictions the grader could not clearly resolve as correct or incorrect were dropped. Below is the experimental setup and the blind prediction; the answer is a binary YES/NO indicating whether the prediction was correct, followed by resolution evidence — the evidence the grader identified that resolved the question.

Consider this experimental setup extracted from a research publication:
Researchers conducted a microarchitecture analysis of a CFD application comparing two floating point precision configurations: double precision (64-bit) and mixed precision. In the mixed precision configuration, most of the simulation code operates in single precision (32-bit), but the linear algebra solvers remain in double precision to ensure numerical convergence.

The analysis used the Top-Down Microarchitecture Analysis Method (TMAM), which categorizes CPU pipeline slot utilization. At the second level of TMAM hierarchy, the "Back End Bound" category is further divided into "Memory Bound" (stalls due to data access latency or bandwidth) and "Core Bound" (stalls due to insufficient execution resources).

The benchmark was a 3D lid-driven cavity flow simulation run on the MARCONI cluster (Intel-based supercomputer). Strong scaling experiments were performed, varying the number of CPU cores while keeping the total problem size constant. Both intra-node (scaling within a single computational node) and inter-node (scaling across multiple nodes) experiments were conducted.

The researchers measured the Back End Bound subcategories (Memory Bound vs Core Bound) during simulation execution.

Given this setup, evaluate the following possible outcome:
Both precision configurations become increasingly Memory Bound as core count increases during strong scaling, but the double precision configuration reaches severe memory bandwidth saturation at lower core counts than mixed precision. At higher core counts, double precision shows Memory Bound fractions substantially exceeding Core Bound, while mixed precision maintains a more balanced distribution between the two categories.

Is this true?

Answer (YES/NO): NO